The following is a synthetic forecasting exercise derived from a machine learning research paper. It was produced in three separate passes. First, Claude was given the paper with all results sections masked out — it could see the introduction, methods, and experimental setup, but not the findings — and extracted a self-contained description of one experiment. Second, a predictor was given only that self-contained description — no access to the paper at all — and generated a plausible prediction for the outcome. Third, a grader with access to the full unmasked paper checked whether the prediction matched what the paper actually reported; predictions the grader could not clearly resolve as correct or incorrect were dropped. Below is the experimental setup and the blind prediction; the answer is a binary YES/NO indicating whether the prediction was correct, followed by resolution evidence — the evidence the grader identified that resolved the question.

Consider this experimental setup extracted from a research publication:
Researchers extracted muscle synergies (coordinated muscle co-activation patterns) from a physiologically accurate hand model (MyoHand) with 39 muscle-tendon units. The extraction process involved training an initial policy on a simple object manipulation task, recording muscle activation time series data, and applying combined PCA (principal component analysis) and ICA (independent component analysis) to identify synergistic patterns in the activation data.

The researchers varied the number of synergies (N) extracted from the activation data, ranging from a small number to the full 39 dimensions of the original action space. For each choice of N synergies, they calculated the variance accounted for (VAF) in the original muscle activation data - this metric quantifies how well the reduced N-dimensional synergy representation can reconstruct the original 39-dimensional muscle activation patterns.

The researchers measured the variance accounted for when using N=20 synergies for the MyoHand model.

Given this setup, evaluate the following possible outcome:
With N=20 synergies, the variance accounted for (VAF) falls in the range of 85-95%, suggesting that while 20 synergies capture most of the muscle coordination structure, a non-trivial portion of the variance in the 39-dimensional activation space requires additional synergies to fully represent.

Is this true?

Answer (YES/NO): NO